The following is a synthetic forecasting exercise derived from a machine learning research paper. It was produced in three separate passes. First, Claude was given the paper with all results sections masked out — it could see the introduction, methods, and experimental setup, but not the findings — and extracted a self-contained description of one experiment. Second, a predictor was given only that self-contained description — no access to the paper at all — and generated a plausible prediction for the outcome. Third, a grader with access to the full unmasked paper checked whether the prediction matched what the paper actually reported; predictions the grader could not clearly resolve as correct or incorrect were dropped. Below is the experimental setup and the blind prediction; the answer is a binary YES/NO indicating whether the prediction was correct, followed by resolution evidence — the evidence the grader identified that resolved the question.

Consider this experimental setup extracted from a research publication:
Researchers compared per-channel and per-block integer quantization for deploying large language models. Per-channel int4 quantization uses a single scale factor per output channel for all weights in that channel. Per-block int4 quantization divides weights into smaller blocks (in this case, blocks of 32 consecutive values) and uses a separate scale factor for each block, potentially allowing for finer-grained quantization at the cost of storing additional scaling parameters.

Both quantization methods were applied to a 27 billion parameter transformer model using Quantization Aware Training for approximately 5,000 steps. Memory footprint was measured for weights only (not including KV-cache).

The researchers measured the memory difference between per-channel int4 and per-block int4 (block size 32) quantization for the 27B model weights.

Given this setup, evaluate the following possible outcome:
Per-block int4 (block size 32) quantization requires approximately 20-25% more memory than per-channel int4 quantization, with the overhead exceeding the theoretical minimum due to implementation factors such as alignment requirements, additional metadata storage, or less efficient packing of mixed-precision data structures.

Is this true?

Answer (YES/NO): NO